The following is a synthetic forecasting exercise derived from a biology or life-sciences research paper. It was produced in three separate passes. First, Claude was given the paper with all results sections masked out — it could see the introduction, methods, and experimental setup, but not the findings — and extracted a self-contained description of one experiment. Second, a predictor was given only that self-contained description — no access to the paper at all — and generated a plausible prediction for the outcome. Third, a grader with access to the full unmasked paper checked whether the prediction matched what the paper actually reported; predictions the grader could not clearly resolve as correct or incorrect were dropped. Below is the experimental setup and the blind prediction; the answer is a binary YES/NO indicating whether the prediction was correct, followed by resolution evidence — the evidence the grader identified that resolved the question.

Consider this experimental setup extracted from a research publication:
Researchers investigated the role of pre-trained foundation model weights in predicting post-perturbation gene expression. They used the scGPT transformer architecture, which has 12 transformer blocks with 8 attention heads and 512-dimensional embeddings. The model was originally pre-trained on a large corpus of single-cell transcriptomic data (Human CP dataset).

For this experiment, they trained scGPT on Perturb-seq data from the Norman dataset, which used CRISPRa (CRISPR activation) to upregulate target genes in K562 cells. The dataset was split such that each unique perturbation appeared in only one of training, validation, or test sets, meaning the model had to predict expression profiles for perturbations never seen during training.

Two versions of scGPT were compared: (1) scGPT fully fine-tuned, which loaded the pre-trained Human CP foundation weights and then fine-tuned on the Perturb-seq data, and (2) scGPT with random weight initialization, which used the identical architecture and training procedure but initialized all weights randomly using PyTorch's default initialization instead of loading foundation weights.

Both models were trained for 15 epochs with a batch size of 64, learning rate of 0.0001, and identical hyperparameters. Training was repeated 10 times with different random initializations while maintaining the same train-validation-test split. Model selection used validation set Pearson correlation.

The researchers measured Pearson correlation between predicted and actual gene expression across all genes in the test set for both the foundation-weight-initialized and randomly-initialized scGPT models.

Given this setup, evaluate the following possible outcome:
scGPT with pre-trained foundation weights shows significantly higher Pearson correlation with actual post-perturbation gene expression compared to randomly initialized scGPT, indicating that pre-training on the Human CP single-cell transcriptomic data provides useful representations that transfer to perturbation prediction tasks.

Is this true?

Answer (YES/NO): NO